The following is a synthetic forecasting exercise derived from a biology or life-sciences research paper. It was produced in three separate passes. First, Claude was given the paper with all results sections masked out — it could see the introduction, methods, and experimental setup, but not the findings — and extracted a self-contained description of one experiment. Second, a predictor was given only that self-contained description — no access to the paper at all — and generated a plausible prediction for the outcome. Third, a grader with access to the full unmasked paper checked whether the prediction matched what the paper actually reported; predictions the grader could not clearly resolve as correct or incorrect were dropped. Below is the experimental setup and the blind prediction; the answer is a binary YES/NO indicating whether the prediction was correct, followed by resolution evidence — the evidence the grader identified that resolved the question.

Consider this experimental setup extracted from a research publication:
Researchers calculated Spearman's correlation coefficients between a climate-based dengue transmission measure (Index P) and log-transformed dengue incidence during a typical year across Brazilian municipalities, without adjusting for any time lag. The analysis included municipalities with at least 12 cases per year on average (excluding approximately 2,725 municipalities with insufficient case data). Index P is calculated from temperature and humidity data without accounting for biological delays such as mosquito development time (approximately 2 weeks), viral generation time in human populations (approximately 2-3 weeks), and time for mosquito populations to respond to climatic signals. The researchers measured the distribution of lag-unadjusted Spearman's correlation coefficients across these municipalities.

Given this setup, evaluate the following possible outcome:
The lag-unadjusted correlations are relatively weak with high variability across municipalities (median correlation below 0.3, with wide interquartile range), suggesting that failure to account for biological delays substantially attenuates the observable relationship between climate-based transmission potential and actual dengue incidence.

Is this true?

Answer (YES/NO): NO